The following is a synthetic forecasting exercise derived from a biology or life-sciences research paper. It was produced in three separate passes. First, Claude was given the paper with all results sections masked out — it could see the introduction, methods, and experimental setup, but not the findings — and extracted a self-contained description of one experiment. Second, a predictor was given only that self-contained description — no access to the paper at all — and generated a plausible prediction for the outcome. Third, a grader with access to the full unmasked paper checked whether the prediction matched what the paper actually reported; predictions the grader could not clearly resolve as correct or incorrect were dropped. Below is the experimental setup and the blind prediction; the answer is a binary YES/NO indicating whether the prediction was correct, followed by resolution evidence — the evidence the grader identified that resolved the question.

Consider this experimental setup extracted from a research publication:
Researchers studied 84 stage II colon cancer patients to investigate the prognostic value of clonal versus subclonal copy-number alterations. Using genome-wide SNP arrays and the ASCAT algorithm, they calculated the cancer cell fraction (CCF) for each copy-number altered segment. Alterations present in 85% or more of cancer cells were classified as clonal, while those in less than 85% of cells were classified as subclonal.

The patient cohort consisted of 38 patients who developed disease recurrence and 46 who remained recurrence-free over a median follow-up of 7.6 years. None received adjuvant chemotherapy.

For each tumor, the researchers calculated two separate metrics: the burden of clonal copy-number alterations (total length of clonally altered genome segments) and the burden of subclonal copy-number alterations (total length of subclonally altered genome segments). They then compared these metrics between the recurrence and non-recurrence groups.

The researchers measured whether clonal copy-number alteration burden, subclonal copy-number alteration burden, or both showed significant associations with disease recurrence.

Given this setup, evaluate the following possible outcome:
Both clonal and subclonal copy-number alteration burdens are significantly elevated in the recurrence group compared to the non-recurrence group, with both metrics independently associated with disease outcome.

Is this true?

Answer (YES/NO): NO